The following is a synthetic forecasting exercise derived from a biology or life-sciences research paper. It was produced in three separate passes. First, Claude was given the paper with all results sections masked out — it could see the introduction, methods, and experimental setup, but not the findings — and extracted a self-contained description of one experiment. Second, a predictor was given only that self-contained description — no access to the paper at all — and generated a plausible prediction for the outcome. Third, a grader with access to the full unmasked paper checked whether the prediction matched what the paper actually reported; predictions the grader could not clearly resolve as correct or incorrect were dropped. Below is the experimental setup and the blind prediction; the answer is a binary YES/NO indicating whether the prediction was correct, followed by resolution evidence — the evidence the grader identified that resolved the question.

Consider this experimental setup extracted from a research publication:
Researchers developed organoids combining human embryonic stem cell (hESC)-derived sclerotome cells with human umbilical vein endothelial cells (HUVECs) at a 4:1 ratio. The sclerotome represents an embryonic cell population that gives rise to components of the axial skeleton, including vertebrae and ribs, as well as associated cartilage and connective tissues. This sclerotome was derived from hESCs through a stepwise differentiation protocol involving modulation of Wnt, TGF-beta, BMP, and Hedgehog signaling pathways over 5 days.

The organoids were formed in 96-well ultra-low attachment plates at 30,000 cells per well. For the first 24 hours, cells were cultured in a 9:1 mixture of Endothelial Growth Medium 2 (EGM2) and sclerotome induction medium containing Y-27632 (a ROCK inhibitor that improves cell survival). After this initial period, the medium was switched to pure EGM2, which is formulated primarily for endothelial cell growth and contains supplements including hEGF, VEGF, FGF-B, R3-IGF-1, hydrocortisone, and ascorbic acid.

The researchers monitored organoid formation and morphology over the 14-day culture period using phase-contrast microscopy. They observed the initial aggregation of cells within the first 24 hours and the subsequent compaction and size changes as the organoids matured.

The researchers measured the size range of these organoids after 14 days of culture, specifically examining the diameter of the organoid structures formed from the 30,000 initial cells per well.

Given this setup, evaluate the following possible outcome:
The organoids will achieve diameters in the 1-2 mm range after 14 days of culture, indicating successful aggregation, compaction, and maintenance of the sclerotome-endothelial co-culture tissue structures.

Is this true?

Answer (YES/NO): NO